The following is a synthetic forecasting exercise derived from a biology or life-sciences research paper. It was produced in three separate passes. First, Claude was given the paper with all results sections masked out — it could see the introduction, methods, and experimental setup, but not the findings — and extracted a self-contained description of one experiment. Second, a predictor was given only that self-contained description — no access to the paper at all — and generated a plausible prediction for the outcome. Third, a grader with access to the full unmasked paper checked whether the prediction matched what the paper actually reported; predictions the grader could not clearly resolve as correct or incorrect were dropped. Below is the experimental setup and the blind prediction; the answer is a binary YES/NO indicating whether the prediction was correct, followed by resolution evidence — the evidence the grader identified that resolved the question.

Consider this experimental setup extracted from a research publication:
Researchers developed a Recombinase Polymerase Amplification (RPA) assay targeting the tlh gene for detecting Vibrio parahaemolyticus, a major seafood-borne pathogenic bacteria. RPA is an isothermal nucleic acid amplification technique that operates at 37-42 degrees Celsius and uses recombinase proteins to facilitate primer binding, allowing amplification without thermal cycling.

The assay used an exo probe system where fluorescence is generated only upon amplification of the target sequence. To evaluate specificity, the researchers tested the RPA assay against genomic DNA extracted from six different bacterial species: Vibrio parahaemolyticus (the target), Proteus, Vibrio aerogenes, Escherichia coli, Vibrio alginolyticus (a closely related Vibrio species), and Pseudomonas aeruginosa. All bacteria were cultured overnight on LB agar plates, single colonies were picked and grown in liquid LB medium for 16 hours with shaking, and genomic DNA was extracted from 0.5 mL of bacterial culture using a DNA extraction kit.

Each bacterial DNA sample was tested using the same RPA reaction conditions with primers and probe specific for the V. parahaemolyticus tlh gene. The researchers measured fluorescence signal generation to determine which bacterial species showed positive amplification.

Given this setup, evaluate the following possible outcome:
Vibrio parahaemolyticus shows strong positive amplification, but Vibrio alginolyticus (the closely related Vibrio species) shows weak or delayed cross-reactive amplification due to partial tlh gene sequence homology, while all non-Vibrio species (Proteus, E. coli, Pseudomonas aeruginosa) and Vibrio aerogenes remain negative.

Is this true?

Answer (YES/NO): NO